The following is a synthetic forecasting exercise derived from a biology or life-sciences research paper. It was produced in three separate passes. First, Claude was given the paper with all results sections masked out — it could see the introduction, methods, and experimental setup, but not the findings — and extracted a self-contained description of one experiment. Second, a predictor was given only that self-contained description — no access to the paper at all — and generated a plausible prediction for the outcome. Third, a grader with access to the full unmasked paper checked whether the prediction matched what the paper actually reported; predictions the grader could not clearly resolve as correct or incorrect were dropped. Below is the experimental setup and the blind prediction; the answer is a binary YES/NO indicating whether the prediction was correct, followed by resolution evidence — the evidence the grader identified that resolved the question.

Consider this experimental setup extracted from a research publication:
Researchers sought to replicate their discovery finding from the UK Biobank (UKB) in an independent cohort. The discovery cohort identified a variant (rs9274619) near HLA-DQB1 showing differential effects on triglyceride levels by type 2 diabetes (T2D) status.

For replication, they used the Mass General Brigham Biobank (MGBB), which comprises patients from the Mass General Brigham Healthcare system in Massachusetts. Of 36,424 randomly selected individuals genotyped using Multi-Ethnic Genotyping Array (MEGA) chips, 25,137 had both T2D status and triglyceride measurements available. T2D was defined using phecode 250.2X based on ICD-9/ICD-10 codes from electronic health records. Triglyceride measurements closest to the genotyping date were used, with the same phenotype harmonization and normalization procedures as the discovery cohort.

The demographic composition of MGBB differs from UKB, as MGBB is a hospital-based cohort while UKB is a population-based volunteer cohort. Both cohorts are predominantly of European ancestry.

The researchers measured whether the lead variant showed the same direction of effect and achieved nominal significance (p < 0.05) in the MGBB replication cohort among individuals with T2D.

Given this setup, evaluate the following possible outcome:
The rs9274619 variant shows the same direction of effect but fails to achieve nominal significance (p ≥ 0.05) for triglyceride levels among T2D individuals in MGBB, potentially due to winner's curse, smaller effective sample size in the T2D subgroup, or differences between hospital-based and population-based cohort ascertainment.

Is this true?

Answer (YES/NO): NO